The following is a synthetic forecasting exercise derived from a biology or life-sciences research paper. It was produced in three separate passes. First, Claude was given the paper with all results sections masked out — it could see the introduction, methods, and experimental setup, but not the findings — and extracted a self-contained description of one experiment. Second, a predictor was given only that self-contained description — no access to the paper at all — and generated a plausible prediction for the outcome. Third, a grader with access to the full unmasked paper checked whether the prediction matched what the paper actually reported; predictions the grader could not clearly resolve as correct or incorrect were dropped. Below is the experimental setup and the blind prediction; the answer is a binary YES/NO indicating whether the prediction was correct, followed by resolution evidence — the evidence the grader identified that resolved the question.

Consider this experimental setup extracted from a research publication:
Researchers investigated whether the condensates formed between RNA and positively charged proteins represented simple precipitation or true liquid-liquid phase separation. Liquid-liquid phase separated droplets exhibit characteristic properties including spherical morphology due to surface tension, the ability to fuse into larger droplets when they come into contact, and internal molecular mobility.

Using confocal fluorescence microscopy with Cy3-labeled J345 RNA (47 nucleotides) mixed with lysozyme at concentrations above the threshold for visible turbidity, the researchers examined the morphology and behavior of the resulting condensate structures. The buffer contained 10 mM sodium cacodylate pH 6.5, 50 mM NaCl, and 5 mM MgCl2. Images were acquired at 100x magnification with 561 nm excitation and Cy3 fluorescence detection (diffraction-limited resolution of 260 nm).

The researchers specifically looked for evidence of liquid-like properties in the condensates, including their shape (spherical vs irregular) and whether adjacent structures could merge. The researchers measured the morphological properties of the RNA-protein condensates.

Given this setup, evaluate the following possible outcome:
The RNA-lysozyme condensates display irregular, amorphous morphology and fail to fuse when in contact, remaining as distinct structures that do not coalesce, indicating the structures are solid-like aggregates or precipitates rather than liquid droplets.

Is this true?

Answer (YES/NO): YES